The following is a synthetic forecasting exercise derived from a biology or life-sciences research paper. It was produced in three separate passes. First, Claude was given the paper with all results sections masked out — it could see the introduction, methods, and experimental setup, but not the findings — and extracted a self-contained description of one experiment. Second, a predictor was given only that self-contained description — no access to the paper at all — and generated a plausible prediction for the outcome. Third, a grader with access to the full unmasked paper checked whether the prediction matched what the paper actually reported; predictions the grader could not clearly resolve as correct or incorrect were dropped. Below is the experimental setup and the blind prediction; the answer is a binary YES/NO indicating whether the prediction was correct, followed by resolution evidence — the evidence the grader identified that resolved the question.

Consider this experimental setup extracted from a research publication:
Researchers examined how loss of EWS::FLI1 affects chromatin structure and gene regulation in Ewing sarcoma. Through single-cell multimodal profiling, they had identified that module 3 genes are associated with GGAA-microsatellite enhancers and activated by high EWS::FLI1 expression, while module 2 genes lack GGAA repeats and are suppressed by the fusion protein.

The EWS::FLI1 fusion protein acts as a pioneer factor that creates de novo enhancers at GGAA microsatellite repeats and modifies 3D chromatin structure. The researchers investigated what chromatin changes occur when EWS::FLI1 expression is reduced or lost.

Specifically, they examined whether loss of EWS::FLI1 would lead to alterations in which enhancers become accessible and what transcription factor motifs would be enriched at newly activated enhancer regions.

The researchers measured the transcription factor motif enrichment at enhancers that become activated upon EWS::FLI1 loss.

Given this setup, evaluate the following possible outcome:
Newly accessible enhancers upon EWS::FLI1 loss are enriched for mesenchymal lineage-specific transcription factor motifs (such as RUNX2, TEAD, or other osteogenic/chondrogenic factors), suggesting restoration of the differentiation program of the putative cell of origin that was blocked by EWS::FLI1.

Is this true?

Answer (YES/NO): NO